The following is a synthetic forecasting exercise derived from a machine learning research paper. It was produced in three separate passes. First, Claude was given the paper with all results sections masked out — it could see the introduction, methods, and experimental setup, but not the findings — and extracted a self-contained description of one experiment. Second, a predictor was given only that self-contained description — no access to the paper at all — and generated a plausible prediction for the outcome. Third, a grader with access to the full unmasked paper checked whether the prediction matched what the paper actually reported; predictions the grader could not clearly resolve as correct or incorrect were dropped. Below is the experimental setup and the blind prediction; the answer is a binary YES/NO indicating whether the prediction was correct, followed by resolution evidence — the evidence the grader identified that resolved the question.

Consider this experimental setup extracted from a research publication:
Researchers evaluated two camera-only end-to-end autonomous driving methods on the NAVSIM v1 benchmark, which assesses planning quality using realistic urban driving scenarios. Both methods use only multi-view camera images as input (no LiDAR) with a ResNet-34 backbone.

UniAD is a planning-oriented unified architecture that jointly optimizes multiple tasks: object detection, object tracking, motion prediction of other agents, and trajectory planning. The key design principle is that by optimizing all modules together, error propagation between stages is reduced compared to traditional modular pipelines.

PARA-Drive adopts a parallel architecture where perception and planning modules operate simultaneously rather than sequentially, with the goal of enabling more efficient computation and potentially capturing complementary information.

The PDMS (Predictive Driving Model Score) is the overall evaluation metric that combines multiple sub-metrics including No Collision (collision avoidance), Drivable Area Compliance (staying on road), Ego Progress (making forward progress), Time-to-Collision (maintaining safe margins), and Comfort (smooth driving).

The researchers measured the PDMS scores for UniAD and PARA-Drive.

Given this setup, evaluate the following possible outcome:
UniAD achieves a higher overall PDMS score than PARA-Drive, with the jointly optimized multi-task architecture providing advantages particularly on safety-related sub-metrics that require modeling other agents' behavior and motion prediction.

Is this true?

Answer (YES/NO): NO